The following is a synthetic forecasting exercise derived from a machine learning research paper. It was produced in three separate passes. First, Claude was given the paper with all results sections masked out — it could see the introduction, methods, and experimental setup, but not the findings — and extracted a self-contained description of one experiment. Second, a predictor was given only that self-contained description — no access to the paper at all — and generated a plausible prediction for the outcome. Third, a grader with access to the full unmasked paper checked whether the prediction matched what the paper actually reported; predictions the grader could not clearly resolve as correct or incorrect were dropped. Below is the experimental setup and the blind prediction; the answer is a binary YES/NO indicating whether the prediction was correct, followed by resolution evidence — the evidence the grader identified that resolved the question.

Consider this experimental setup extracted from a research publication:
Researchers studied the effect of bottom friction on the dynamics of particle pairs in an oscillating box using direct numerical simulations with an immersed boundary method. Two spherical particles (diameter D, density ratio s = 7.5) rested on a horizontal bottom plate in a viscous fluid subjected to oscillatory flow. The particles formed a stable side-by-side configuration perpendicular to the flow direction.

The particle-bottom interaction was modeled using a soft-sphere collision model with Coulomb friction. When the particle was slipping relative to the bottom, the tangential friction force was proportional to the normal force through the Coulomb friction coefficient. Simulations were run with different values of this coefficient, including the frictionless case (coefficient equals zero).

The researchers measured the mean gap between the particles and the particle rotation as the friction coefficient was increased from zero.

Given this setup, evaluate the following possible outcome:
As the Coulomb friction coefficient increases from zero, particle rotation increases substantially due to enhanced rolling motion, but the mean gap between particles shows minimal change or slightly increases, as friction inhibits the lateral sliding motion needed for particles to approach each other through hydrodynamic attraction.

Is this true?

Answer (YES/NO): NO